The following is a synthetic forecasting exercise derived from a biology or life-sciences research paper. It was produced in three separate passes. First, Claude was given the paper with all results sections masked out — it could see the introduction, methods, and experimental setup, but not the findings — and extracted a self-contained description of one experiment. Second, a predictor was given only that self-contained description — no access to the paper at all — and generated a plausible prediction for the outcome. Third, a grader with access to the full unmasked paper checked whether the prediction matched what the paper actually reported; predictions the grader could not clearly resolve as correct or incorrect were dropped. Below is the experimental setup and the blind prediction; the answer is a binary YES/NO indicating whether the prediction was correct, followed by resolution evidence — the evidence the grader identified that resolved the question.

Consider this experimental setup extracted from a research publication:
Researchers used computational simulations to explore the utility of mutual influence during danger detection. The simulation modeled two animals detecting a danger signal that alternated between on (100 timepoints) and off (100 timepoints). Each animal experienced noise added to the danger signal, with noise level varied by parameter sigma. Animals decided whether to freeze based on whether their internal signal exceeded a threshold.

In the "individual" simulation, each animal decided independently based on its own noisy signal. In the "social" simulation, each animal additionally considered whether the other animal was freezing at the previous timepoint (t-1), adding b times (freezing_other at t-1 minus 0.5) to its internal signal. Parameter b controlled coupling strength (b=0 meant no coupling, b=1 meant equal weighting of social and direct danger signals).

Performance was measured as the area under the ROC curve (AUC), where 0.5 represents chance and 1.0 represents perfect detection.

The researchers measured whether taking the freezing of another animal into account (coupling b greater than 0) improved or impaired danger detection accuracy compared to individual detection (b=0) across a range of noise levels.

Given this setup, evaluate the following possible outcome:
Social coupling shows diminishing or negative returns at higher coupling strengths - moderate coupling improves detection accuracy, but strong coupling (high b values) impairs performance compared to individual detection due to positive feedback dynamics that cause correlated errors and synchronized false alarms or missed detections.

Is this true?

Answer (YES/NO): NO